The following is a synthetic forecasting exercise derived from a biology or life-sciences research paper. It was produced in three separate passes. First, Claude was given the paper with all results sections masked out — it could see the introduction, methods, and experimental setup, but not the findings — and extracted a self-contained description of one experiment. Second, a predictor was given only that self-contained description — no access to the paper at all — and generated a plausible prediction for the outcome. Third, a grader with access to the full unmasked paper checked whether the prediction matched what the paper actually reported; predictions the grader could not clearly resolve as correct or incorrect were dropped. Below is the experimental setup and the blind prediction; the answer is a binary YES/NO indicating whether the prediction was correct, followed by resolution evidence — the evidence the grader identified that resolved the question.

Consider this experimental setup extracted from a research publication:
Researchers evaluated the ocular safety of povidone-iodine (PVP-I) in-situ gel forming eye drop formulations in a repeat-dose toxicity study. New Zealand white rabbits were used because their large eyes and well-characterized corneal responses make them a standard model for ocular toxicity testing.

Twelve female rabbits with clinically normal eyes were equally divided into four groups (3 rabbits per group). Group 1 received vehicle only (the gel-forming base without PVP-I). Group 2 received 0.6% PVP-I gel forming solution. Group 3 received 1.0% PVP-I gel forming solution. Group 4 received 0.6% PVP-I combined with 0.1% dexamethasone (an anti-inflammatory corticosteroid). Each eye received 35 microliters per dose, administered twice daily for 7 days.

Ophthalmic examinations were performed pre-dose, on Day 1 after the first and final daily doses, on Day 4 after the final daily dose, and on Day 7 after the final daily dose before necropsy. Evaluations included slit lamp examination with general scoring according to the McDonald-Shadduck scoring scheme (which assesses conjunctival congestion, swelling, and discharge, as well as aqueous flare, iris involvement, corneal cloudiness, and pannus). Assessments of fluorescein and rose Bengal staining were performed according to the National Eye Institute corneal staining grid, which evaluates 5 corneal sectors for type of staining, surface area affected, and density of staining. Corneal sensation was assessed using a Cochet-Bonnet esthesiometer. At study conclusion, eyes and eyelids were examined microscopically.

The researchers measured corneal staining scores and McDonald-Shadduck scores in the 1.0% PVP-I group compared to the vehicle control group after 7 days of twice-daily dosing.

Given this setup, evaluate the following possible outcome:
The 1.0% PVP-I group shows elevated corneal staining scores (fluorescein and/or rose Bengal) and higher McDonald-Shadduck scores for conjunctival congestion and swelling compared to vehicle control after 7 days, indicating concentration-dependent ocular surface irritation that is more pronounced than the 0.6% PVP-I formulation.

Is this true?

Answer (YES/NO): YES